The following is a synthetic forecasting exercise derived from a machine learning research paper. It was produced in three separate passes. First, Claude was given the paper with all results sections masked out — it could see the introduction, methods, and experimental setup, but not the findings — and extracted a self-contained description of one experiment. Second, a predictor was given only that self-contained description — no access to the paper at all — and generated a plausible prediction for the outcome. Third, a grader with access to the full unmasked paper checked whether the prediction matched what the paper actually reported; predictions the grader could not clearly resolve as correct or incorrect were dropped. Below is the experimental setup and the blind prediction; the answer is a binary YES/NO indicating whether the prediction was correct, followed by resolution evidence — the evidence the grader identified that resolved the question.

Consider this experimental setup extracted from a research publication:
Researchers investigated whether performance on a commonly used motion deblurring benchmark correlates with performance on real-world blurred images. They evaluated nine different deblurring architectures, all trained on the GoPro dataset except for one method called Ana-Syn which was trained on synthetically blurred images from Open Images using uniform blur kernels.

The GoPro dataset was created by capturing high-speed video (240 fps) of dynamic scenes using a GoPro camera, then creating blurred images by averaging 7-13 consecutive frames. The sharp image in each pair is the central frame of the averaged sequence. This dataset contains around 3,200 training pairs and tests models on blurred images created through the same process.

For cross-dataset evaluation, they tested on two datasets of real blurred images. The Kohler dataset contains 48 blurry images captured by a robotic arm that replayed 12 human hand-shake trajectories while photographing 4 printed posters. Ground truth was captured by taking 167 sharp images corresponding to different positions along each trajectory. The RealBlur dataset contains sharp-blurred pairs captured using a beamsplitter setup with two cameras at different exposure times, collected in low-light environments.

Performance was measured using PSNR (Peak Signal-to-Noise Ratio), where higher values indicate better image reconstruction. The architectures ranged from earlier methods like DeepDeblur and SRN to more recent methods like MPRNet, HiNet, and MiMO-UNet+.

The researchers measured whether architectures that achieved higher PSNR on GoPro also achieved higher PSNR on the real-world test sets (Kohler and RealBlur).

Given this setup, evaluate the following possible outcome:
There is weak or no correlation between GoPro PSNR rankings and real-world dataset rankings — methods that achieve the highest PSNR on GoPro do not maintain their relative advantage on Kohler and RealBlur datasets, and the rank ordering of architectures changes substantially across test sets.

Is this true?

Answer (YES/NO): YES